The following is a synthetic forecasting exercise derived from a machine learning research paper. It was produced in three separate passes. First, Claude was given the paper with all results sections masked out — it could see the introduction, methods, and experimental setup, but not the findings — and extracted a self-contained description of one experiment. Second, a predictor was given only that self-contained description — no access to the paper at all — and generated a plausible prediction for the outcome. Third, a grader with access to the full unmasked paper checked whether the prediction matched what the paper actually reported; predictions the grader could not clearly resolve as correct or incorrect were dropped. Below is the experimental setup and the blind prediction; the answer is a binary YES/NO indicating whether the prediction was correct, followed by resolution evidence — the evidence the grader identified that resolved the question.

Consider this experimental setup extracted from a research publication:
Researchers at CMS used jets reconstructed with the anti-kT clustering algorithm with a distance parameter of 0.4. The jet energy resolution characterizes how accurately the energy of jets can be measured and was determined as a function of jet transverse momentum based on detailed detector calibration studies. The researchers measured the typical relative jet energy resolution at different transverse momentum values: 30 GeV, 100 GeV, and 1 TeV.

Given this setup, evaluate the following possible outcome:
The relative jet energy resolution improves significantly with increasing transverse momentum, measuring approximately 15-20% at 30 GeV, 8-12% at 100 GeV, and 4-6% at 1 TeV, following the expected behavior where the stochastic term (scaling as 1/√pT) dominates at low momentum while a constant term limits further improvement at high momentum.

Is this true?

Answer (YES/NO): YES